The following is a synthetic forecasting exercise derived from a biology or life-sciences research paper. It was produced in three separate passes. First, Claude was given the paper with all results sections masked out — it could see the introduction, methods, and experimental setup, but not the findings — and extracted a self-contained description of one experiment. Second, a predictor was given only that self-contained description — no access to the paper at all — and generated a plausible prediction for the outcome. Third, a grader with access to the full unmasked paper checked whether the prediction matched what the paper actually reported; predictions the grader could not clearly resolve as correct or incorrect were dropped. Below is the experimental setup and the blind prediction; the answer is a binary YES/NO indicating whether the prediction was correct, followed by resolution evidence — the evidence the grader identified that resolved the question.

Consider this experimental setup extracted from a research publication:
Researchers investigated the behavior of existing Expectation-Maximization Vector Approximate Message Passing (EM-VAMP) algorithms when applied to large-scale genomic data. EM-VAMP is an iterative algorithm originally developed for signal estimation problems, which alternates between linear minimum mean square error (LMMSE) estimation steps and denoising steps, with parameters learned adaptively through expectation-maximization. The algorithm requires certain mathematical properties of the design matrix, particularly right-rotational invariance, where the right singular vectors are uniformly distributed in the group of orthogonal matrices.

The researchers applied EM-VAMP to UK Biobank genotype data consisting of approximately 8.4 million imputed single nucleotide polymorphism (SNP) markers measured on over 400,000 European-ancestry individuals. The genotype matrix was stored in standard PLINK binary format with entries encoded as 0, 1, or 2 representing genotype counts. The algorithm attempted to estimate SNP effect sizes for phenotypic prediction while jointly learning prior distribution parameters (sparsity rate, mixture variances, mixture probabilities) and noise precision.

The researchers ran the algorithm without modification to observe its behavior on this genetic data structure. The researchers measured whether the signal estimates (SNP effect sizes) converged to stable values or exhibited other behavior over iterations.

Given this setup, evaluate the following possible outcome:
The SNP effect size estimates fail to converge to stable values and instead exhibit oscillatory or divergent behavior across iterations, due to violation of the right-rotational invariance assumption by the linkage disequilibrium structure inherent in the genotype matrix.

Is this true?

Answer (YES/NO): YES